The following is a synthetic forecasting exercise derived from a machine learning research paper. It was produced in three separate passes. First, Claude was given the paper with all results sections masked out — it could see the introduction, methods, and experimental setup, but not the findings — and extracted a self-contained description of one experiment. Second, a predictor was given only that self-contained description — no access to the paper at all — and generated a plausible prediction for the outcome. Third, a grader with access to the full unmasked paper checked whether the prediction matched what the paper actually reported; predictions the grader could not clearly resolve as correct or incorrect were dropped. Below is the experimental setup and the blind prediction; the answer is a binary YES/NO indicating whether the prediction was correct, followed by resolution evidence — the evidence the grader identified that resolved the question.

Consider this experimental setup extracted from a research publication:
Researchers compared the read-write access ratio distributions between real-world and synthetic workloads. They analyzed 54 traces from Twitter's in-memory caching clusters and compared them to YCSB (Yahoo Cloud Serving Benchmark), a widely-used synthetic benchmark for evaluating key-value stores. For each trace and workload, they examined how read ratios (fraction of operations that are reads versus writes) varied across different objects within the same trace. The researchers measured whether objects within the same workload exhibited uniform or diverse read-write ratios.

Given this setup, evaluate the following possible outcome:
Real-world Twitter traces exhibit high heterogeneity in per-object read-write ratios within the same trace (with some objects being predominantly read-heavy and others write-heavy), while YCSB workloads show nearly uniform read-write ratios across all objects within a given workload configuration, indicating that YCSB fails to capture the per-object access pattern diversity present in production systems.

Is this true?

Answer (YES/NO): YES